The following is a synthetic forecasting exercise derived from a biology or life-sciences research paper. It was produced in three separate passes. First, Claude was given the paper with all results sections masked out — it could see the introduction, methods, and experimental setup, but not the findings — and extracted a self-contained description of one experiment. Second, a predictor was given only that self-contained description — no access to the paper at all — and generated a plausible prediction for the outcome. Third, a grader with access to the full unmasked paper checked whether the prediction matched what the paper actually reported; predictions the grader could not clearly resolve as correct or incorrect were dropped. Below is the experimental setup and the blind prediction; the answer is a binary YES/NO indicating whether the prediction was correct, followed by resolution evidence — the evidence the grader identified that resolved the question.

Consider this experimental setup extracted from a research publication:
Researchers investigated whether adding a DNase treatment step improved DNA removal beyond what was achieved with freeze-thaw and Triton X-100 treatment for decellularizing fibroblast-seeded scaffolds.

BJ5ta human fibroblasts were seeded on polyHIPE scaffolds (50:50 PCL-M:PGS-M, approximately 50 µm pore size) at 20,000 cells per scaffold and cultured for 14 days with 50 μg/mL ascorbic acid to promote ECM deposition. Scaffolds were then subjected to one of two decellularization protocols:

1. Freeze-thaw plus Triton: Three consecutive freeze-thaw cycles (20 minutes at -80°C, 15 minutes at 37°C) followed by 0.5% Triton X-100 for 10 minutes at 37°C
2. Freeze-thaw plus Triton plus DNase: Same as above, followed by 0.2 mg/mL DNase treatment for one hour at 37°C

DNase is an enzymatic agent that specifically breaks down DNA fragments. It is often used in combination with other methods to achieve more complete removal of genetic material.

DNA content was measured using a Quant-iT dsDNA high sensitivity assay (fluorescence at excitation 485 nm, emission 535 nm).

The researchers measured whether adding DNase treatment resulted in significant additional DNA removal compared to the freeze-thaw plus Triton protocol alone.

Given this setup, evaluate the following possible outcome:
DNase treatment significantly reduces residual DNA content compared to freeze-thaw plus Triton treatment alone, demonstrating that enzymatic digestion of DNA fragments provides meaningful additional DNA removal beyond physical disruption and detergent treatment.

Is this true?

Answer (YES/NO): YES